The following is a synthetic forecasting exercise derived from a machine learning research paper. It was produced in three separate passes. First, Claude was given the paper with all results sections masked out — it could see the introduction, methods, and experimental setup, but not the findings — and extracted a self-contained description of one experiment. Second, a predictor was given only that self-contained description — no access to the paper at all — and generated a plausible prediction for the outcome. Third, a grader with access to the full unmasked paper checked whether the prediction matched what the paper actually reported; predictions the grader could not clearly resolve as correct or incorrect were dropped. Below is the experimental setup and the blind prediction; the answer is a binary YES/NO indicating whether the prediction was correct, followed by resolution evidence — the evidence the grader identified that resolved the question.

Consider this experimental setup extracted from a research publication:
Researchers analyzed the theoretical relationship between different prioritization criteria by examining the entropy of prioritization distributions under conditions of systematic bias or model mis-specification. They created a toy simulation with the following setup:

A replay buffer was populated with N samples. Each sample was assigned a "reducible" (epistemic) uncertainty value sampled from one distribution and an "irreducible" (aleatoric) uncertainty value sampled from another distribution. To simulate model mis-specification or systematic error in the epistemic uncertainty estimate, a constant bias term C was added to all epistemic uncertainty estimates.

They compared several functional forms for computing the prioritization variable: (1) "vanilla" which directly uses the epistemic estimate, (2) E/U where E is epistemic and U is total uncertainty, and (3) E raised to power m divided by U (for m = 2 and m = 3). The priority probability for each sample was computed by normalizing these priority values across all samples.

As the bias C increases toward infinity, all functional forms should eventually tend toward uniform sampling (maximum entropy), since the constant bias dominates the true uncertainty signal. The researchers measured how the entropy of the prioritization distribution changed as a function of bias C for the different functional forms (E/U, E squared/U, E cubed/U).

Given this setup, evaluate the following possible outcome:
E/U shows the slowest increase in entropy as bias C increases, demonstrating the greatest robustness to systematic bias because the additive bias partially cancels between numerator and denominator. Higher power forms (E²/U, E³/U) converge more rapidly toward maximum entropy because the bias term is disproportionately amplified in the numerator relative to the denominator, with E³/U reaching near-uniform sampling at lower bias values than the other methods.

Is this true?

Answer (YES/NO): NO